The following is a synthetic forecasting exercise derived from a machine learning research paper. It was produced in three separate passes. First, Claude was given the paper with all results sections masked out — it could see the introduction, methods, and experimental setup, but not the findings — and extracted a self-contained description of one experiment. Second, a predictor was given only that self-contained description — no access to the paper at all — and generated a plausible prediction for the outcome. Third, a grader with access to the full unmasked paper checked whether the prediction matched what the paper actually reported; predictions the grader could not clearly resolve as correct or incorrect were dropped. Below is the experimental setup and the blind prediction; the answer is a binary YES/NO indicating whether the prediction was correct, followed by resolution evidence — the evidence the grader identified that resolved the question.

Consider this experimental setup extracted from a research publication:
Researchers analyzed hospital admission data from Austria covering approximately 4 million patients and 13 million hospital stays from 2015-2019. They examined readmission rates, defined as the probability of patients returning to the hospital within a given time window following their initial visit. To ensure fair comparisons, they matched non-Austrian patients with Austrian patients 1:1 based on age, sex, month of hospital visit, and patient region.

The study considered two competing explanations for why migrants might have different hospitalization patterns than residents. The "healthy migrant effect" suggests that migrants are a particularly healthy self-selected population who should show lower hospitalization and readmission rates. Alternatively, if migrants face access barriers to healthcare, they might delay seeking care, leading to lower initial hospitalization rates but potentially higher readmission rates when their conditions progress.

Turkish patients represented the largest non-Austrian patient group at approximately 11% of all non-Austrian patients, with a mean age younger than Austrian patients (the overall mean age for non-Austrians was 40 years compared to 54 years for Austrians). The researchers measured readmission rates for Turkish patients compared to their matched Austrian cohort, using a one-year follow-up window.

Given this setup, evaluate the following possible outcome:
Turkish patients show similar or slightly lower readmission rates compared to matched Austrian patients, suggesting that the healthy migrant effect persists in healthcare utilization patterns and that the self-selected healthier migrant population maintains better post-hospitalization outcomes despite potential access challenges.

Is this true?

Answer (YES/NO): NO